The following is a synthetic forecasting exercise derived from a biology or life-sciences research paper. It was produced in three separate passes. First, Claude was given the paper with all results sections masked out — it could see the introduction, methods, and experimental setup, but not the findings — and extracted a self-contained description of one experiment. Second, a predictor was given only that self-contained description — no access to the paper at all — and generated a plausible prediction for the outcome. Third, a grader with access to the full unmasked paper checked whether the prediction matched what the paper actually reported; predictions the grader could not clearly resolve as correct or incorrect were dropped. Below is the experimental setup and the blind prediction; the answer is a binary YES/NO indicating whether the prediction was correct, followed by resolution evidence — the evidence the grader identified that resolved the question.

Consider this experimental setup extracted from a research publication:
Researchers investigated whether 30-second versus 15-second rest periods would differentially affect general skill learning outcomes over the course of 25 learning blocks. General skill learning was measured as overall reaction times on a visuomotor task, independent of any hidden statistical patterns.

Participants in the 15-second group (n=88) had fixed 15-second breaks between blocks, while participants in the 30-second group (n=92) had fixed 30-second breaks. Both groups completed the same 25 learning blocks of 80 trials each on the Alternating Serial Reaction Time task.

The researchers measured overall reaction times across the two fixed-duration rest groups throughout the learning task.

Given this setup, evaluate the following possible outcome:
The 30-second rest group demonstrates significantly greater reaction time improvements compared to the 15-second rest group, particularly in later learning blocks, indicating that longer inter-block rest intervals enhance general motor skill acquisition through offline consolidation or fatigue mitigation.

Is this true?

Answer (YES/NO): NO